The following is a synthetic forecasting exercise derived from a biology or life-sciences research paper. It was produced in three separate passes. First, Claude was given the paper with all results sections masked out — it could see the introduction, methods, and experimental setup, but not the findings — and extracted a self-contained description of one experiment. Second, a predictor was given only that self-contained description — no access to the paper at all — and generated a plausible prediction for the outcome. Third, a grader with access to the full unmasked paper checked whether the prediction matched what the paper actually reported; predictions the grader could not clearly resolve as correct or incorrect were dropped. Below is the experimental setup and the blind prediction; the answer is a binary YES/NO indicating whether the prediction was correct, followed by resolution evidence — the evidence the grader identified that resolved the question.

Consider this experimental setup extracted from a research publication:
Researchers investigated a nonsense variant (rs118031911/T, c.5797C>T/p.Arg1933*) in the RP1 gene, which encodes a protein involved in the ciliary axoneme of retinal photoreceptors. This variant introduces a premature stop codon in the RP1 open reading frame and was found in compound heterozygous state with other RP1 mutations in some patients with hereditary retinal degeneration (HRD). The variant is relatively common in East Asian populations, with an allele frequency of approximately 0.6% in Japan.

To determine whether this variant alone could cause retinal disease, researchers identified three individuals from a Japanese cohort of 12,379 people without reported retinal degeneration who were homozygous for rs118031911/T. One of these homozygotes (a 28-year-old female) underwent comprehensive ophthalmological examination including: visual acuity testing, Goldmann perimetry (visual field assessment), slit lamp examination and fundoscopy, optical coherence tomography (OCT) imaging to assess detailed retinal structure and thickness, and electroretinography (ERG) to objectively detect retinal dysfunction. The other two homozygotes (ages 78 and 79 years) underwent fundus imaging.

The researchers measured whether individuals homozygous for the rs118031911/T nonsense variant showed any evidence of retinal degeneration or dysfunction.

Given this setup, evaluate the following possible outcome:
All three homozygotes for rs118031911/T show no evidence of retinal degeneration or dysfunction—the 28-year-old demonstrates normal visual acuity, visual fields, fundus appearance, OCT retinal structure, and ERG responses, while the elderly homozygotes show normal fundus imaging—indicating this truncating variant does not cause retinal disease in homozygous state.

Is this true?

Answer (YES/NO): YES